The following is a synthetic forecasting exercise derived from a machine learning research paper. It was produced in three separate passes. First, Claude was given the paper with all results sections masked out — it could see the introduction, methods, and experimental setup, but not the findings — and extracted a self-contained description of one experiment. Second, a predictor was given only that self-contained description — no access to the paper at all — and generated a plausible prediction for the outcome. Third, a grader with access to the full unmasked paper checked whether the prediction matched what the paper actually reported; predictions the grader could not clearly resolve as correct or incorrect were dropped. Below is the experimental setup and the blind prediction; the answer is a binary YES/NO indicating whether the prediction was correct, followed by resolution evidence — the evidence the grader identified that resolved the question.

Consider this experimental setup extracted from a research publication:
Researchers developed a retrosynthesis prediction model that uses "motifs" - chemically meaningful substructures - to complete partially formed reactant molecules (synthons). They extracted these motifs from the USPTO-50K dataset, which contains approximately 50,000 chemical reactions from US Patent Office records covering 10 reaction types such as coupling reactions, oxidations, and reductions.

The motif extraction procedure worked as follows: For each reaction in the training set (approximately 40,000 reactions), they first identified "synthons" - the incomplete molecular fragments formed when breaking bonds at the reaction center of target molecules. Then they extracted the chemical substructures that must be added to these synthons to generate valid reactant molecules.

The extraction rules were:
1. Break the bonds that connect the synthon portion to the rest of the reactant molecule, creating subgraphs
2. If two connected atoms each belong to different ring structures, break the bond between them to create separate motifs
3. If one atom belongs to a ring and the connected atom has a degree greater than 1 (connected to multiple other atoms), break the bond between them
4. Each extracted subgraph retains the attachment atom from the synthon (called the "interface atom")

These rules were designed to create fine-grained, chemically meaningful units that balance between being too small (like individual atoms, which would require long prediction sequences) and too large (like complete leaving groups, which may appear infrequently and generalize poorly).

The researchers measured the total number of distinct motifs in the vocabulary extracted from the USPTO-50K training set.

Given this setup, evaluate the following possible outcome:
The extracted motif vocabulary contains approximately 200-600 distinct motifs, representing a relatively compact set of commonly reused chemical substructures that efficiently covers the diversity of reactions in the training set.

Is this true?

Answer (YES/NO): YES